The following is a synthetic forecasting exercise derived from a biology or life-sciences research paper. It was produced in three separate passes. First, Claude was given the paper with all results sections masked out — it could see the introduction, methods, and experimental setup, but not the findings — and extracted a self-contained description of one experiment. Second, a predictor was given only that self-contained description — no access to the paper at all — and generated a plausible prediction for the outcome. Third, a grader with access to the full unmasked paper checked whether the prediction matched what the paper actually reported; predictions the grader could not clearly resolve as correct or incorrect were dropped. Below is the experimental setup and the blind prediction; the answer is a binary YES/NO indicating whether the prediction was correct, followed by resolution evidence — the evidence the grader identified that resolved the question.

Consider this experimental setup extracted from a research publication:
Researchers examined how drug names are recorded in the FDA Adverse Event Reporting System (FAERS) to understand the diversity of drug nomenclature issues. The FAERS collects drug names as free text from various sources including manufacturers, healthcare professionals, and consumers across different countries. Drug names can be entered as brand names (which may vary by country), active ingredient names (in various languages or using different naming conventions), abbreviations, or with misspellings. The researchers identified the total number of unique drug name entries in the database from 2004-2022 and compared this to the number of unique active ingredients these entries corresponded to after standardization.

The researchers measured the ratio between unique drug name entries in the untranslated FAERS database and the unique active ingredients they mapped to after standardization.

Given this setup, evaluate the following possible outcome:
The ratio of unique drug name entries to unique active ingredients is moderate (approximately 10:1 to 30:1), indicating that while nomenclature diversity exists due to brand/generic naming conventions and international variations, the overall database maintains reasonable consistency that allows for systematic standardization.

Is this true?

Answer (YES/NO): NO